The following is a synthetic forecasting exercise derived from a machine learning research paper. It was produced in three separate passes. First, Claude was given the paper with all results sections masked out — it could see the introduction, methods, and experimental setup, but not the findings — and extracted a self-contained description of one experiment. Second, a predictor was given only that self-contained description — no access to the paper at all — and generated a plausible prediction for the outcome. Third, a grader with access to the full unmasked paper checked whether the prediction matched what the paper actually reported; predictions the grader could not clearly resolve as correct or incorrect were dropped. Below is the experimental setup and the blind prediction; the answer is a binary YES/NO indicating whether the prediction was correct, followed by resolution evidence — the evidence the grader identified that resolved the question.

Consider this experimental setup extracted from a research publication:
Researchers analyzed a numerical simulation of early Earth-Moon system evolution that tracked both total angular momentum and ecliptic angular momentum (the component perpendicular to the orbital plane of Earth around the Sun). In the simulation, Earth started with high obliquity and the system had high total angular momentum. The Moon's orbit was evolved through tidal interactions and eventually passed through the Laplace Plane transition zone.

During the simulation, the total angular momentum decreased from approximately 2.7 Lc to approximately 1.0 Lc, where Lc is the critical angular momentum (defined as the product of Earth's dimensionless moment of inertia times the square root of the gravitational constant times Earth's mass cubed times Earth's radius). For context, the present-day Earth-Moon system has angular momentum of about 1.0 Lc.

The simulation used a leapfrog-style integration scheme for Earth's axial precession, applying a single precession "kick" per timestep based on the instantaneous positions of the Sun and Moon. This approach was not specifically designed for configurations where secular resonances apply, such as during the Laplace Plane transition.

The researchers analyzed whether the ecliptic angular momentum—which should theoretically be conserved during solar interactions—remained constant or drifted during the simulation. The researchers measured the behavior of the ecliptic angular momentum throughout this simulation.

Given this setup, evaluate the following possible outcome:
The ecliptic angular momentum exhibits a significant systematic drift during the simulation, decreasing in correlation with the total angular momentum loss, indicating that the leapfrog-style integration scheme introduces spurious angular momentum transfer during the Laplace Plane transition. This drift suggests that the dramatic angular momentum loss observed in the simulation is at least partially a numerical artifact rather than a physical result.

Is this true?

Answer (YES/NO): NO